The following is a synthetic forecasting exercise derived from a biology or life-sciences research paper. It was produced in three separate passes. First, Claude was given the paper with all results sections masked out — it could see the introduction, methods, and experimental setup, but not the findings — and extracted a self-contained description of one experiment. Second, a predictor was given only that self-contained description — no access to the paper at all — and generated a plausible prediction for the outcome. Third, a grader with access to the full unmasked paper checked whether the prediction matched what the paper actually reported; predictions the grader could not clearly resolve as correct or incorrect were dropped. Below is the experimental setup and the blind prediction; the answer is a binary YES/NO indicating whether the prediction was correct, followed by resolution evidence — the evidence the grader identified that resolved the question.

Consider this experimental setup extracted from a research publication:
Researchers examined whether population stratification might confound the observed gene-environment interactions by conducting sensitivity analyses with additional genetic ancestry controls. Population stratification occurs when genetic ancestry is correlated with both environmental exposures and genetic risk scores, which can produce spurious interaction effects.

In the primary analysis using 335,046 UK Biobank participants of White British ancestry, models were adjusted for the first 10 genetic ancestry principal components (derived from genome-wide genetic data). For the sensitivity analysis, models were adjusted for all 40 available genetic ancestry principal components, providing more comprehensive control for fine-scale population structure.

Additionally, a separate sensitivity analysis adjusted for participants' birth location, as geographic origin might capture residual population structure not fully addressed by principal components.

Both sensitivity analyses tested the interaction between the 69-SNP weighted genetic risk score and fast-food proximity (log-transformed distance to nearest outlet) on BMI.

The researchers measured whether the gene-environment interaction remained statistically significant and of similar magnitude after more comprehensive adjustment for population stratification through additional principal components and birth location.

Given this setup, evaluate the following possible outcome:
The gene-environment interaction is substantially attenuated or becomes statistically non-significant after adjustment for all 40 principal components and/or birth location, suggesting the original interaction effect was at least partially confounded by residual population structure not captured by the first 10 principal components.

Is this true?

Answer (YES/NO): NO